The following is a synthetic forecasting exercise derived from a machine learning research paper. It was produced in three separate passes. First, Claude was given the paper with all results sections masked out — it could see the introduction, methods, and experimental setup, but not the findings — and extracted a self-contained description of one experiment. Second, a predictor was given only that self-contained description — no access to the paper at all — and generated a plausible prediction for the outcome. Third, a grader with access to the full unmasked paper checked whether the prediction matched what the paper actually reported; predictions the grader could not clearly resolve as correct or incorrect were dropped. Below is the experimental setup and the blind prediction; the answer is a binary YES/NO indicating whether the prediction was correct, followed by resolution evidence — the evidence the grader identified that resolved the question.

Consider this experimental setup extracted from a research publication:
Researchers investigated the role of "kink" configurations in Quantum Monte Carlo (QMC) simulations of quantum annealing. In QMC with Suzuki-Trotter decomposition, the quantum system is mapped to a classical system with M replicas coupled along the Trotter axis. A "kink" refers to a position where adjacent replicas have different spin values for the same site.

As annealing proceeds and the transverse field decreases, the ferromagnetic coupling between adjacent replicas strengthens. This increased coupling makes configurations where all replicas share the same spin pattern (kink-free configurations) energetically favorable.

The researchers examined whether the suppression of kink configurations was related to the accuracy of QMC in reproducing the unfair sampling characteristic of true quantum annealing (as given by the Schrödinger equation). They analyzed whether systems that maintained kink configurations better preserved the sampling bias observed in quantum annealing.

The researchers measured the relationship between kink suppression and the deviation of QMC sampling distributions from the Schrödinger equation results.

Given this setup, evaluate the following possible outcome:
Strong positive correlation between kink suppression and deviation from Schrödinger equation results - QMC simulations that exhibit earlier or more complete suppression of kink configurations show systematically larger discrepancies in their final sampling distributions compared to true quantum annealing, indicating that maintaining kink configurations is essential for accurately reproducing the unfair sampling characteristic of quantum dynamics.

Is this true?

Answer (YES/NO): YES